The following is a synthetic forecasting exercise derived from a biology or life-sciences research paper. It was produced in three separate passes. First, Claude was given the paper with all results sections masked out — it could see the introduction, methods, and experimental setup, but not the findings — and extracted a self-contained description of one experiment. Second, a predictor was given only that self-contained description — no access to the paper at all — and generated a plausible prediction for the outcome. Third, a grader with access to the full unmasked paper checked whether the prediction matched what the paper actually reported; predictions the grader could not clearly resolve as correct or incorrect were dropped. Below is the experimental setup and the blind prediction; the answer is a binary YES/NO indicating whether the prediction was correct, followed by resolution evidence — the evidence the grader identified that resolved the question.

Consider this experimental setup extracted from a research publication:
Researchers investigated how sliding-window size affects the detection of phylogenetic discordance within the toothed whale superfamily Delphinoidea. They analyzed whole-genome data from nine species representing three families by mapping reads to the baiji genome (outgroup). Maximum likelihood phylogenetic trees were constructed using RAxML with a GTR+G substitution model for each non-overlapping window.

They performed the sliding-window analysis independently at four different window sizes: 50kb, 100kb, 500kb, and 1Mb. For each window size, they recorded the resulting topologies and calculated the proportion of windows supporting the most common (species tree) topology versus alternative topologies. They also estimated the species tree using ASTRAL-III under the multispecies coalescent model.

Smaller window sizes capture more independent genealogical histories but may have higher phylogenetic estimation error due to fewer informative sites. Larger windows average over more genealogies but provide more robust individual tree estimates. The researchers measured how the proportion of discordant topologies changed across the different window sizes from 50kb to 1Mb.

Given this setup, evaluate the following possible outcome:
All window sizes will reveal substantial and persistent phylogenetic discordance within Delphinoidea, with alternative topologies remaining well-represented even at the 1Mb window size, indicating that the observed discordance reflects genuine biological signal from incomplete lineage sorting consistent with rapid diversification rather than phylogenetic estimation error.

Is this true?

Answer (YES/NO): YES